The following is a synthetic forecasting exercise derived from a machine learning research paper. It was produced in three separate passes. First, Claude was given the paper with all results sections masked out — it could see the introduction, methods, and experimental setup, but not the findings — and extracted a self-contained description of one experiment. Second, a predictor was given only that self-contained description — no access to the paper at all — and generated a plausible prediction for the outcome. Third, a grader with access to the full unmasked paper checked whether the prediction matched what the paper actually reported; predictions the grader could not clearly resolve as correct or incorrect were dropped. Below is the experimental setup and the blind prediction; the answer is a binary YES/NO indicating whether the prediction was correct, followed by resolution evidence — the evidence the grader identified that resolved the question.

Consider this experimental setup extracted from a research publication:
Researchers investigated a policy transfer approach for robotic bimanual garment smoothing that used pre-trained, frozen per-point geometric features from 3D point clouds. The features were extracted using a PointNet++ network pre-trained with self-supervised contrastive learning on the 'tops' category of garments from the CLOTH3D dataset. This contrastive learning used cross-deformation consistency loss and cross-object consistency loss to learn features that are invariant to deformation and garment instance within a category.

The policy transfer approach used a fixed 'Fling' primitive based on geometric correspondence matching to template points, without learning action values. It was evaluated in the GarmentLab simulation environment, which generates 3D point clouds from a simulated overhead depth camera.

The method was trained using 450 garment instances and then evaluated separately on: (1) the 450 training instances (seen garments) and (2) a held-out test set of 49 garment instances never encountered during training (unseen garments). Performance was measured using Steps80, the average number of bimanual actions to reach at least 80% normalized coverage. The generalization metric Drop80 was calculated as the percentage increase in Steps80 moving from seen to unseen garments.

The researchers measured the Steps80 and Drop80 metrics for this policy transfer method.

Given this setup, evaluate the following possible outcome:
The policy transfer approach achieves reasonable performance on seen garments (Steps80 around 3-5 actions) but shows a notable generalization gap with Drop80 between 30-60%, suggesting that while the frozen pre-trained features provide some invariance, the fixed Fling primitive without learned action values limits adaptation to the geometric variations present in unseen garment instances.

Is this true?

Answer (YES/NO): NO